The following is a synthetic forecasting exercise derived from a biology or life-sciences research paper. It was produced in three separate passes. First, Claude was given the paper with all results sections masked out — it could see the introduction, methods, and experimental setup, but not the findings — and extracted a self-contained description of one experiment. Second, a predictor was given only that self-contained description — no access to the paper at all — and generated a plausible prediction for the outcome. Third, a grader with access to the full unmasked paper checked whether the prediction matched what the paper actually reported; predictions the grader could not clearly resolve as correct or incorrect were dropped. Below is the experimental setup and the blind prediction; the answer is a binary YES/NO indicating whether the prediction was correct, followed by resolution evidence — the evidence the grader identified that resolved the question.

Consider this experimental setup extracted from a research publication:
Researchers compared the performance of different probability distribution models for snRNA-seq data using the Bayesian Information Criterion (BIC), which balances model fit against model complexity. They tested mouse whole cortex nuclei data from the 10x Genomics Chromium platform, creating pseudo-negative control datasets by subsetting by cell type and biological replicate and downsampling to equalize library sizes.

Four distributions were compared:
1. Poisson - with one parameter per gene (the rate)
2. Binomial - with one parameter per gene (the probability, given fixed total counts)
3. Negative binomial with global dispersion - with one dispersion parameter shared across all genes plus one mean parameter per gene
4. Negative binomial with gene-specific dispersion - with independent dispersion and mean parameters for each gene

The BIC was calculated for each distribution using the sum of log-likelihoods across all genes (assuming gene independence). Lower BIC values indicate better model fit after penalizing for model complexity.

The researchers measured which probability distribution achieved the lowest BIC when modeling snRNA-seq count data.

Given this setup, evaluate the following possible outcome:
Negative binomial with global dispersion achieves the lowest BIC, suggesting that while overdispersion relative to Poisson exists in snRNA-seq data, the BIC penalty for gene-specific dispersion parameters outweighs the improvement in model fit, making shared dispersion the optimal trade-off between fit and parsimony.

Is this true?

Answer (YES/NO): YES